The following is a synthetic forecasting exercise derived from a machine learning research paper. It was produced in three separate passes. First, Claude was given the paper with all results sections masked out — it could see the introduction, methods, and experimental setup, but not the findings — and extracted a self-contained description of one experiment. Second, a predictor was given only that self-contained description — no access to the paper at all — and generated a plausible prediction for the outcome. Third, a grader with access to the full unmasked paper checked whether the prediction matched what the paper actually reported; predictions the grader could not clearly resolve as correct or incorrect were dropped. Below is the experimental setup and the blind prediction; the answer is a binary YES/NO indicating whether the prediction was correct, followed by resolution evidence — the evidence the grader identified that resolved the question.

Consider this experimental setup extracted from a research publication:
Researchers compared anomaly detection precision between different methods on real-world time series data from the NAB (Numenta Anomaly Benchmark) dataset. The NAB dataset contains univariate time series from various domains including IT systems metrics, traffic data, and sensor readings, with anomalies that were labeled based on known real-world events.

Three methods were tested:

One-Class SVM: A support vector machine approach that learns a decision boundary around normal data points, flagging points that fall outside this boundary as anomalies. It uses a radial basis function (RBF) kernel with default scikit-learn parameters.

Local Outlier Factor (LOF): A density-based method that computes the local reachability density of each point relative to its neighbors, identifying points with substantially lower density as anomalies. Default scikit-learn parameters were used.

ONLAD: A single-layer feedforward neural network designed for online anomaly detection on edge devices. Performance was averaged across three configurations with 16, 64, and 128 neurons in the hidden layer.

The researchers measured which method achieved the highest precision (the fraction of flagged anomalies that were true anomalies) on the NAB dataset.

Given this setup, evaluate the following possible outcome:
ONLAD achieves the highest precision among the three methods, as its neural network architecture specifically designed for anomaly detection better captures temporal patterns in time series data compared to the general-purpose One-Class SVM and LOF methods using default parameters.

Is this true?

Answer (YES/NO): YES